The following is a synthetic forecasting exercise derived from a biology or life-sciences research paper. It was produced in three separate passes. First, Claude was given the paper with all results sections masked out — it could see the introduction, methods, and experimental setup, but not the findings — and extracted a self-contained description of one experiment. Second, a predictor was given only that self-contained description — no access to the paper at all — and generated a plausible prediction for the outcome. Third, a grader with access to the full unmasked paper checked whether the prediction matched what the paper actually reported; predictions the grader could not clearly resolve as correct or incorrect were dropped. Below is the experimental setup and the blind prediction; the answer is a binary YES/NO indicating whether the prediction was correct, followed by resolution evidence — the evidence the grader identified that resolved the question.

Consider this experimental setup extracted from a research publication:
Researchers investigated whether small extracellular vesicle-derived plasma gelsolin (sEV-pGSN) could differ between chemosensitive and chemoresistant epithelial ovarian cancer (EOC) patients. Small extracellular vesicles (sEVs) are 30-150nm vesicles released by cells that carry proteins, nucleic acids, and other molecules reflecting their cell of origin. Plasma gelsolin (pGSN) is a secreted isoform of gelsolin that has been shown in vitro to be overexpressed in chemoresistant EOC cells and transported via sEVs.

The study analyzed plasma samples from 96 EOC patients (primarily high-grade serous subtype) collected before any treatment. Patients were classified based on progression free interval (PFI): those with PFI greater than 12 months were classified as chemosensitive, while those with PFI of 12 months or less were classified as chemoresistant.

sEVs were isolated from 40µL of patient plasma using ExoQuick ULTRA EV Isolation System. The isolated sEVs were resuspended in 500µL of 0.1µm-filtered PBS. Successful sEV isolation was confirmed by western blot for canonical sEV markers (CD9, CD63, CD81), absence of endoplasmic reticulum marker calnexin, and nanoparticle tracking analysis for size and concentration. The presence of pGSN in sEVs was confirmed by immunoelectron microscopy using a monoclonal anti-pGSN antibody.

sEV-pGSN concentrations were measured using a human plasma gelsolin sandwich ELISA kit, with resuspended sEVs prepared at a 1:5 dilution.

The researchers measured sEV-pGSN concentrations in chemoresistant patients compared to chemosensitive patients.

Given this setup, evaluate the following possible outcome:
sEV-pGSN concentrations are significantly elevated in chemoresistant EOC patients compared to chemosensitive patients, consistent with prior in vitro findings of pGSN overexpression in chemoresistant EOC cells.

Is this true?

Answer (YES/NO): YES